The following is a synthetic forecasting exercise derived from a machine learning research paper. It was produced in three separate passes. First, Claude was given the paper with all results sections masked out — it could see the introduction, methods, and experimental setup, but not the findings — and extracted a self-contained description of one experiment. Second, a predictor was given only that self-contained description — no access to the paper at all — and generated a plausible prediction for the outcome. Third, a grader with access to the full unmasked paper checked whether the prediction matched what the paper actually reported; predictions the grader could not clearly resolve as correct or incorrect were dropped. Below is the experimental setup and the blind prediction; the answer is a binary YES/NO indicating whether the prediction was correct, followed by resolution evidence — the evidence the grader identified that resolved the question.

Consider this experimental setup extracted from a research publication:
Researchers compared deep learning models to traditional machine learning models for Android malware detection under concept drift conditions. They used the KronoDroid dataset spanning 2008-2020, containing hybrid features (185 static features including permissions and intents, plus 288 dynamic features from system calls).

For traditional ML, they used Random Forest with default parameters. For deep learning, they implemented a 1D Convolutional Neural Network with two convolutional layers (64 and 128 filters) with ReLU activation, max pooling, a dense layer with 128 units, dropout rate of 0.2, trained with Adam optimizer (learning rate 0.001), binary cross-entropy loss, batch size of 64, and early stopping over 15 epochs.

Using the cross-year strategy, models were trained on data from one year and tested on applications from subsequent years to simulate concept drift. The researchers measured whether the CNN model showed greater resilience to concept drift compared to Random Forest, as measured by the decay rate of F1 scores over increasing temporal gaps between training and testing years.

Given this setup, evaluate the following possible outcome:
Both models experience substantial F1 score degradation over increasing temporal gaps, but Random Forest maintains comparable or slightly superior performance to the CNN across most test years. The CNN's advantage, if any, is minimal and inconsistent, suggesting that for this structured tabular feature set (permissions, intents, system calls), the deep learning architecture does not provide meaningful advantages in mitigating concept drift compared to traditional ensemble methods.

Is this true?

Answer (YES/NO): YES